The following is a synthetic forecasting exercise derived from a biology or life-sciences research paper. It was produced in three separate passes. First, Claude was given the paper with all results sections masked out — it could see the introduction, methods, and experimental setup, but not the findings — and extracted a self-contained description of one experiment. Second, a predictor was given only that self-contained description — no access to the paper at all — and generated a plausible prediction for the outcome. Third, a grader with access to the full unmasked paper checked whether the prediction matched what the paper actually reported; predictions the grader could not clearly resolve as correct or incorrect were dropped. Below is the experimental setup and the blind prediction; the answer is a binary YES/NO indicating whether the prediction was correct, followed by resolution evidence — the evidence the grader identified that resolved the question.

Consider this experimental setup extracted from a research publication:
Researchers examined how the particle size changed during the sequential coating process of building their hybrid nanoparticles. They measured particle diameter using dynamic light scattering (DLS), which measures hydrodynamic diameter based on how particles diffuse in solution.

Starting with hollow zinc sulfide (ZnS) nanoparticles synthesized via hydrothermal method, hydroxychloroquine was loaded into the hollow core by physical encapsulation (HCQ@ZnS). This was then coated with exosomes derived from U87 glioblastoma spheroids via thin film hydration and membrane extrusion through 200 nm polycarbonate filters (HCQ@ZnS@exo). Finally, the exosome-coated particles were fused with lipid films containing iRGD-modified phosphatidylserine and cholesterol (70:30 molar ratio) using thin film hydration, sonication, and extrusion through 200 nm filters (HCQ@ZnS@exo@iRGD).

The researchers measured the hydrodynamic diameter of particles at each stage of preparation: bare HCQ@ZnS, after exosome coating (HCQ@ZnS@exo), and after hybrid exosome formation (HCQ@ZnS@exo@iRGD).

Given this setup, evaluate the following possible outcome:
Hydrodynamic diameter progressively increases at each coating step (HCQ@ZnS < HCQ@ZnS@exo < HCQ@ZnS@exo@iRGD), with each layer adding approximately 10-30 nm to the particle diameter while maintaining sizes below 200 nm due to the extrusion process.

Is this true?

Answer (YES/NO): YES